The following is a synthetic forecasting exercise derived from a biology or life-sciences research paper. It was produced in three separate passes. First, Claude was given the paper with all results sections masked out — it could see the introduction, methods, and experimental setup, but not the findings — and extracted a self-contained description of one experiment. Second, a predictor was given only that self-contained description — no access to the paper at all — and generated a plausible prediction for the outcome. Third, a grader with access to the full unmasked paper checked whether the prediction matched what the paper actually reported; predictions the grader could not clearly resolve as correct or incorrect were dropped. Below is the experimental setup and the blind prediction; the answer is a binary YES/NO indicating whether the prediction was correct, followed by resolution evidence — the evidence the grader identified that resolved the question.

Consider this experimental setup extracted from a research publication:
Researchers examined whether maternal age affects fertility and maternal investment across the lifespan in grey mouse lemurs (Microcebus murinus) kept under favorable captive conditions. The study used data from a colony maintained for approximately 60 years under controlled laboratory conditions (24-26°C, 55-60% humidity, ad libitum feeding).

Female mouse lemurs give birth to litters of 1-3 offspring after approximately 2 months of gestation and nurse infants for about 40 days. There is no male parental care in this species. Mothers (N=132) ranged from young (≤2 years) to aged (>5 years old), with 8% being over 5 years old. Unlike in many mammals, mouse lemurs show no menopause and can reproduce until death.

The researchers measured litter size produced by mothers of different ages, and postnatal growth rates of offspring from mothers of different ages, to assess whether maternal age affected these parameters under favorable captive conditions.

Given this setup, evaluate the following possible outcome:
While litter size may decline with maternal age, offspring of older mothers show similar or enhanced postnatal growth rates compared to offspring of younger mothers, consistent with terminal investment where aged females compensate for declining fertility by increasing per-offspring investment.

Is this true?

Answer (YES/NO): NO